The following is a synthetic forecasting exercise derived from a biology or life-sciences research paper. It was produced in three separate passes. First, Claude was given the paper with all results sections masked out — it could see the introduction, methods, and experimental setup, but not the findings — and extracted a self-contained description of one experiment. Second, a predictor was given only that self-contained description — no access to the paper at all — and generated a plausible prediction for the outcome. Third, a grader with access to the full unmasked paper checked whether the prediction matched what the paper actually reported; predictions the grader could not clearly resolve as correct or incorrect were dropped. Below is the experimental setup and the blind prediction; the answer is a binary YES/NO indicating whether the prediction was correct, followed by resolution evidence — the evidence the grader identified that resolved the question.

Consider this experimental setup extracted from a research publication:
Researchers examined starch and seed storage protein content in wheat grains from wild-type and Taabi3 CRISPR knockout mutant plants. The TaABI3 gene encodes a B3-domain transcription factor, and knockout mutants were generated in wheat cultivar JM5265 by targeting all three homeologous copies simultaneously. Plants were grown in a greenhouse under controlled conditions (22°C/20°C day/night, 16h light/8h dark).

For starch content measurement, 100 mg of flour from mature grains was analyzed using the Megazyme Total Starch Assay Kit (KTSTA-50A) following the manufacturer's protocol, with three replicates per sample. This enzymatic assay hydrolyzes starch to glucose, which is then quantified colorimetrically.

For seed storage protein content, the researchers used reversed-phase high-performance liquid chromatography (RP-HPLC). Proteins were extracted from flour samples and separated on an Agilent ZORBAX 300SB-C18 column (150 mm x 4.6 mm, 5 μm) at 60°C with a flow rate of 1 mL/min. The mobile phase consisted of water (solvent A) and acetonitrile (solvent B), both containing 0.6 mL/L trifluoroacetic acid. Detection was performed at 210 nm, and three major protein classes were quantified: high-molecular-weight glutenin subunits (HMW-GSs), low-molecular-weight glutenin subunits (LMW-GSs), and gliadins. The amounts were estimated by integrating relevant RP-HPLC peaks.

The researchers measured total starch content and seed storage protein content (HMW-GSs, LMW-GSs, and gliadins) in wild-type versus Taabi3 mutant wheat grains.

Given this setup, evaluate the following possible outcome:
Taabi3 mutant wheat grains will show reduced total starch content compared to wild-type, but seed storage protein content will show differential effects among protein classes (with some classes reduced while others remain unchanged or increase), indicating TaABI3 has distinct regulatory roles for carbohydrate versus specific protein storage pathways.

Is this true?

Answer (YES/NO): NO